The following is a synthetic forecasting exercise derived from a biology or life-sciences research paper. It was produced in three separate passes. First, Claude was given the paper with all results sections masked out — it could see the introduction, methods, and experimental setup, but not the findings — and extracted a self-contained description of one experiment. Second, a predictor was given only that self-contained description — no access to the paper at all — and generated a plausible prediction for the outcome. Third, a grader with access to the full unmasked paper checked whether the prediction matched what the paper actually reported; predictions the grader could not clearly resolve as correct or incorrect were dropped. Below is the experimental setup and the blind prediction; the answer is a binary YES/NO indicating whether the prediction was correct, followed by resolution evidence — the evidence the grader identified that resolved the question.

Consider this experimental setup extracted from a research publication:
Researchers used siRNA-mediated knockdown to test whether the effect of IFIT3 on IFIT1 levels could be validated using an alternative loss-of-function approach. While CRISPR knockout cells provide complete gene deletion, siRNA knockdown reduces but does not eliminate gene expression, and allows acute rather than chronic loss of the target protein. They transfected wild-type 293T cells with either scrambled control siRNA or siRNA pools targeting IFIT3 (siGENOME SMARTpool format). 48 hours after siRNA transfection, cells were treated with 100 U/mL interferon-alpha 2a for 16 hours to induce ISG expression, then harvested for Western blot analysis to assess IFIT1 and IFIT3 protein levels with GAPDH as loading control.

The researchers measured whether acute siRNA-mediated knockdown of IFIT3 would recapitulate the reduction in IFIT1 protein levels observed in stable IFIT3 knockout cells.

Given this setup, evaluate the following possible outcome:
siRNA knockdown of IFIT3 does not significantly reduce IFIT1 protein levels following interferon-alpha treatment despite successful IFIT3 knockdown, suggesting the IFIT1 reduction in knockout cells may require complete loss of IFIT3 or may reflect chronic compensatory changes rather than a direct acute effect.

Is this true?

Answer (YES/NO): NO